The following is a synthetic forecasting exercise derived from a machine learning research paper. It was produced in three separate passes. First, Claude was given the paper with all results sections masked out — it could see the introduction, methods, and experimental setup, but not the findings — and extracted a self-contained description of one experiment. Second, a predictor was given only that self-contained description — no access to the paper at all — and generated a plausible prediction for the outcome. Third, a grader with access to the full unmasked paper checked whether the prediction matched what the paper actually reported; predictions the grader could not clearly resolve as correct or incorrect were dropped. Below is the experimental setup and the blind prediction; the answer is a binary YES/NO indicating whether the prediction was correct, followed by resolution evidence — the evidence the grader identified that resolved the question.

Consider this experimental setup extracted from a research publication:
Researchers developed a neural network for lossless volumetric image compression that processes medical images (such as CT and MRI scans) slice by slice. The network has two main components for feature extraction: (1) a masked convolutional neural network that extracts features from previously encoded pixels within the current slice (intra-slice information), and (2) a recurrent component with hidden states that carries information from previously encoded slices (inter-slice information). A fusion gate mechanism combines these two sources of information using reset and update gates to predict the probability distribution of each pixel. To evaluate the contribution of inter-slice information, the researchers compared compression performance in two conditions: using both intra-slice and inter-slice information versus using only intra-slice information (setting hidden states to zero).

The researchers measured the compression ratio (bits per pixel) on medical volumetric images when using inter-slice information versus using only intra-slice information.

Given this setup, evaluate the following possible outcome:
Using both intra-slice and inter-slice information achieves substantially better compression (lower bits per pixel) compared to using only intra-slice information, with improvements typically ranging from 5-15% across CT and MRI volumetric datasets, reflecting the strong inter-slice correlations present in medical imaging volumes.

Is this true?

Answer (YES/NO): NO